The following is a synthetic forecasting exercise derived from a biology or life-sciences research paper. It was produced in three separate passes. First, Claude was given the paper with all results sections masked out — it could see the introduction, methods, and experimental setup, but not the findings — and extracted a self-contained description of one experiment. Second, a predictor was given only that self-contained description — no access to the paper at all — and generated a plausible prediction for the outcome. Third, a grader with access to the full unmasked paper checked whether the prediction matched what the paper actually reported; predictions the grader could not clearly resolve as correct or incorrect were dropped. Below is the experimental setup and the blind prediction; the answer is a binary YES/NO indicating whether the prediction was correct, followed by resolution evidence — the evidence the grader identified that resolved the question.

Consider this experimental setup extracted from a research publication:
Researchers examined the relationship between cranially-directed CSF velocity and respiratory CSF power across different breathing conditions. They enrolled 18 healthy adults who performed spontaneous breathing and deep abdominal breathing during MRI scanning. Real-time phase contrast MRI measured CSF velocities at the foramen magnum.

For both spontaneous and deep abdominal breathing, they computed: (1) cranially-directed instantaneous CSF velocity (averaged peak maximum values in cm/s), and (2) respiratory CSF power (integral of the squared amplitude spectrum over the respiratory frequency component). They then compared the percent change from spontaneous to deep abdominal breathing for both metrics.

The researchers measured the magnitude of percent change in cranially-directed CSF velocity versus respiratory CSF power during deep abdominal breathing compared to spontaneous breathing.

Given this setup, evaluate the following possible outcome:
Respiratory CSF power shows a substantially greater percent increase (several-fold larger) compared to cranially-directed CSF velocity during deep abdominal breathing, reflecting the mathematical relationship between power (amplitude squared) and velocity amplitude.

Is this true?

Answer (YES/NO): YES